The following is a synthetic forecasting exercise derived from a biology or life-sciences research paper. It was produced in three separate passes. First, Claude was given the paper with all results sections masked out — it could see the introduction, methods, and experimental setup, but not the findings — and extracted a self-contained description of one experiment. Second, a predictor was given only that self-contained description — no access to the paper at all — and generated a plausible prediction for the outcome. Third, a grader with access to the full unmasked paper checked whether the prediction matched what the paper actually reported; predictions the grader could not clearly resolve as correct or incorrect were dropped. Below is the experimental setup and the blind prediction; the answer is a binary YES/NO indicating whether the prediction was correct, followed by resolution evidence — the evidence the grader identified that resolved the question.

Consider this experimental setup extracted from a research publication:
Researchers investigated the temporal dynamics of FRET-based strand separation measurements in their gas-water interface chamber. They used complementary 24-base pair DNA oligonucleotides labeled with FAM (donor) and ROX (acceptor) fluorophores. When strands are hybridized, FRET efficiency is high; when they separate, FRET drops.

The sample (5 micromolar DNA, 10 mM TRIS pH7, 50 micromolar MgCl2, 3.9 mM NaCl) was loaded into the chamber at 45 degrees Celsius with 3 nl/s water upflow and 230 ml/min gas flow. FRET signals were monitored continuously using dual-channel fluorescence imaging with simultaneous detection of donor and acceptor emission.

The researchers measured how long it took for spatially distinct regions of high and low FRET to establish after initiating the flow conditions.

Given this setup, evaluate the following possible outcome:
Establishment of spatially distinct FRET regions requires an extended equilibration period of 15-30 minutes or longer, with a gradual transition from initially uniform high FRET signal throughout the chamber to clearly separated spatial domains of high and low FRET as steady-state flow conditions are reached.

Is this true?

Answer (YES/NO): NO